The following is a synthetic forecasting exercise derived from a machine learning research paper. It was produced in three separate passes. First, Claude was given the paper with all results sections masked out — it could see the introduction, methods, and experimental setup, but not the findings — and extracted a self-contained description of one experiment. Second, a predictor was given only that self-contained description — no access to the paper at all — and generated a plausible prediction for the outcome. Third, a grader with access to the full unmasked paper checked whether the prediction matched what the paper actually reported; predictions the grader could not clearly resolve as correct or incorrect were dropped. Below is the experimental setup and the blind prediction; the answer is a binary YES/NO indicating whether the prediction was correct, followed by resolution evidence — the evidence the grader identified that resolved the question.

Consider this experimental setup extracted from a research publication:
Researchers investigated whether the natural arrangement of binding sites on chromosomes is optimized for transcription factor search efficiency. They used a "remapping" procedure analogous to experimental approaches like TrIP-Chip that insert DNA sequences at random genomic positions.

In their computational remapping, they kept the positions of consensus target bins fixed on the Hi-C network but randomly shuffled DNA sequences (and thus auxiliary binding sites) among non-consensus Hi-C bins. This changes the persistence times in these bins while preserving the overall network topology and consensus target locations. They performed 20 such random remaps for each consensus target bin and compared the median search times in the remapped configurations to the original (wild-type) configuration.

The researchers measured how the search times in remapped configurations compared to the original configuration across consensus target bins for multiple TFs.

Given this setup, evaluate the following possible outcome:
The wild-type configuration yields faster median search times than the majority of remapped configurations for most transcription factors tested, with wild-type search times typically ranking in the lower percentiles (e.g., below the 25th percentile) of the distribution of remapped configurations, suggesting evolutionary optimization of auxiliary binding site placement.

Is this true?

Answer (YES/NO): NO